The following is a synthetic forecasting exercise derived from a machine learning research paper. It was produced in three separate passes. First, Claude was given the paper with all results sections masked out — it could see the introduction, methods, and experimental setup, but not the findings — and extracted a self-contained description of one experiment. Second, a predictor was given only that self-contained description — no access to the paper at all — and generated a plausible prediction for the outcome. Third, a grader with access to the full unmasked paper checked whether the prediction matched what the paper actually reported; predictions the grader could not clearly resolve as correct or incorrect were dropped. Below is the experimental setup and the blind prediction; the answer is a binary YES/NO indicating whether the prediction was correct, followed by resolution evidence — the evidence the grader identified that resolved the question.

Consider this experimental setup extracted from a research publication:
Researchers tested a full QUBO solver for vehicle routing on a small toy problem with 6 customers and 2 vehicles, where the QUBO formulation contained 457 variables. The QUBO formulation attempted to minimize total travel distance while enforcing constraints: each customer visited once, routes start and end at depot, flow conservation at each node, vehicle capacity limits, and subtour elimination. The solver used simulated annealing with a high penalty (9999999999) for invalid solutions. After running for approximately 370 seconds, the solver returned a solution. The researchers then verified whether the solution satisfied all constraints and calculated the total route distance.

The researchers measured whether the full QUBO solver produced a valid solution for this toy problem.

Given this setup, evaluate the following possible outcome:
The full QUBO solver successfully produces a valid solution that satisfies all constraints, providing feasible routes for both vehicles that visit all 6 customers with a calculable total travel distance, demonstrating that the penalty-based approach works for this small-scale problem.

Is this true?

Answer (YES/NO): NO